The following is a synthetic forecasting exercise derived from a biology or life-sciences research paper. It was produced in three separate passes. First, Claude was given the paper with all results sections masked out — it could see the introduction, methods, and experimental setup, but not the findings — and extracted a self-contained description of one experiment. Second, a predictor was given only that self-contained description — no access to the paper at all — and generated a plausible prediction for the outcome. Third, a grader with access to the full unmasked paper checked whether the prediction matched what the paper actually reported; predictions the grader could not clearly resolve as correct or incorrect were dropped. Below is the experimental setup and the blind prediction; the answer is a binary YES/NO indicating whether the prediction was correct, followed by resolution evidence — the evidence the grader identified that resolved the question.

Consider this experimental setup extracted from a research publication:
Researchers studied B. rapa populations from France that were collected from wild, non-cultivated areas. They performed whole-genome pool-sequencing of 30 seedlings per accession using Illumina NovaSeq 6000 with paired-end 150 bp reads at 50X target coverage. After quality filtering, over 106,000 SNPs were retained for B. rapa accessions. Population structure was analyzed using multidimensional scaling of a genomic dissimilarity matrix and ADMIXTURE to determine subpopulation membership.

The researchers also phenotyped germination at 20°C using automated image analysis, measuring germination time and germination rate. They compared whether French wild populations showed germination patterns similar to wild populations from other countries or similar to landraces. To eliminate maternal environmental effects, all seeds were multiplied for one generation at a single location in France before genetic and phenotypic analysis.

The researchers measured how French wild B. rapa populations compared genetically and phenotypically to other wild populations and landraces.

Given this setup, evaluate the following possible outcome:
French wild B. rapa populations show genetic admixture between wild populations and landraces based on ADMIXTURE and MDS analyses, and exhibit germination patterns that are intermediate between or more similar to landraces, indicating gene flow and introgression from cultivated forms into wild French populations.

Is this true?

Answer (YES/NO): NO